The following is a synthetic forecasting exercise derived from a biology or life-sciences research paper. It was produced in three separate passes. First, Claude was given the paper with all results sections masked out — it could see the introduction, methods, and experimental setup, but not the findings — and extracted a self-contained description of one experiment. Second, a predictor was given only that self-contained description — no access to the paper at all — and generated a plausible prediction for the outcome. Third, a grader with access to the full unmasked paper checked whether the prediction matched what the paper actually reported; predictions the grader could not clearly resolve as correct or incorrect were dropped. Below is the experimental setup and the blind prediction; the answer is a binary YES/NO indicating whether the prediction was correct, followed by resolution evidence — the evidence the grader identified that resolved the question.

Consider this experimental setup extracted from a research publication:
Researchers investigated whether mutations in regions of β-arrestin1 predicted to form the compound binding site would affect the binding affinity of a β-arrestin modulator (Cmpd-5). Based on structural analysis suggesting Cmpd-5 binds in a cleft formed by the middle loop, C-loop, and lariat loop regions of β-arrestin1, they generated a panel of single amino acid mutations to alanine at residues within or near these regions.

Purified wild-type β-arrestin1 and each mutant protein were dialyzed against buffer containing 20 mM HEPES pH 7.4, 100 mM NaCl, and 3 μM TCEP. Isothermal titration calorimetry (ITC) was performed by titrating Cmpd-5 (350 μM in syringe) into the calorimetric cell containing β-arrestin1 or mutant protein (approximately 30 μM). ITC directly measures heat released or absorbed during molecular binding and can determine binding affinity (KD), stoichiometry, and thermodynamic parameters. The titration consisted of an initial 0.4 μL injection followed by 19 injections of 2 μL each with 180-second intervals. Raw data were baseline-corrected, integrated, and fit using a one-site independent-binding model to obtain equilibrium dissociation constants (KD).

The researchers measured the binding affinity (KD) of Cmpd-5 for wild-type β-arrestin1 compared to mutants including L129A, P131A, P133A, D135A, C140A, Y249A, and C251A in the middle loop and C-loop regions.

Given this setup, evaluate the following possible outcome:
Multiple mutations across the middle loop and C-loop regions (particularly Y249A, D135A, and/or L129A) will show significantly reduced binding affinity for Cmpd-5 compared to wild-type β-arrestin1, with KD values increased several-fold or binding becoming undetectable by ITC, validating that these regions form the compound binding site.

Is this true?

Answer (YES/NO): NO